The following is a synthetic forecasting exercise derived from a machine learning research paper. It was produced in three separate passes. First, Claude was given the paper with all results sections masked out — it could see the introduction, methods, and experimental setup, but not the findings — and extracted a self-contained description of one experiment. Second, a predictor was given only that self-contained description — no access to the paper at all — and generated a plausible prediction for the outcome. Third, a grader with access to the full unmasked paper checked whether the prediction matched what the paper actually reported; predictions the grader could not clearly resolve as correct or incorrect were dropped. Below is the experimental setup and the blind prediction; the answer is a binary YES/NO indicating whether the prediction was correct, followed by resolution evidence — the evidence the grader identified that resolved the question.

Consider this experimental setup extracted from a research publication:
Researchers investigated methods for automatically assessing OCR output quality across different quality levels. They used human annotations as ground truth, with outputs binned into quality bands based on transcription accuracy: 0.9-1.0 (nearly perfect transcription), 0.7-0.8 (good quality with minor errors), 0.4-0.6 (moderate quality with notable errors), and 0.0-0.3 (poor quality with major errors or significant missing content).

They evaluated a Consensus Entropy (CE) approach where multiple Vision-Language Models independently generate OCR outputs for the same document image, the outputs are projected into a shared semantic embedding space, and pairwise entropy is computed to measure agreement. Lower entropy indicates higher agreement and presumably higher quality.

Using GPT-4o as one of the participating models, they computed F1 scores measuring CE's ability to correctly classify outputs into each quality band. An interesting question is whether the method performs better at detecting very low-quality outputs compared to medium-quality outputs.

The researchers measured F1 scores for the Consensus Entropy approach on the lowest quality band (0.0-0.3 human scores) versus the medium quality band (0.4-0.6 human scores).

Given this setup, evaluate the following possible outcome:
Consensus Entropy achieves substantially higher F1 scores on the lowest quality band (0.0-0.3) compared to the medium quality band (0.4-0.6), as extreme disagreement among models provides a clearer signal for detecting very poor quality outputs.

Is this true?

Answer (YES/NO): YES